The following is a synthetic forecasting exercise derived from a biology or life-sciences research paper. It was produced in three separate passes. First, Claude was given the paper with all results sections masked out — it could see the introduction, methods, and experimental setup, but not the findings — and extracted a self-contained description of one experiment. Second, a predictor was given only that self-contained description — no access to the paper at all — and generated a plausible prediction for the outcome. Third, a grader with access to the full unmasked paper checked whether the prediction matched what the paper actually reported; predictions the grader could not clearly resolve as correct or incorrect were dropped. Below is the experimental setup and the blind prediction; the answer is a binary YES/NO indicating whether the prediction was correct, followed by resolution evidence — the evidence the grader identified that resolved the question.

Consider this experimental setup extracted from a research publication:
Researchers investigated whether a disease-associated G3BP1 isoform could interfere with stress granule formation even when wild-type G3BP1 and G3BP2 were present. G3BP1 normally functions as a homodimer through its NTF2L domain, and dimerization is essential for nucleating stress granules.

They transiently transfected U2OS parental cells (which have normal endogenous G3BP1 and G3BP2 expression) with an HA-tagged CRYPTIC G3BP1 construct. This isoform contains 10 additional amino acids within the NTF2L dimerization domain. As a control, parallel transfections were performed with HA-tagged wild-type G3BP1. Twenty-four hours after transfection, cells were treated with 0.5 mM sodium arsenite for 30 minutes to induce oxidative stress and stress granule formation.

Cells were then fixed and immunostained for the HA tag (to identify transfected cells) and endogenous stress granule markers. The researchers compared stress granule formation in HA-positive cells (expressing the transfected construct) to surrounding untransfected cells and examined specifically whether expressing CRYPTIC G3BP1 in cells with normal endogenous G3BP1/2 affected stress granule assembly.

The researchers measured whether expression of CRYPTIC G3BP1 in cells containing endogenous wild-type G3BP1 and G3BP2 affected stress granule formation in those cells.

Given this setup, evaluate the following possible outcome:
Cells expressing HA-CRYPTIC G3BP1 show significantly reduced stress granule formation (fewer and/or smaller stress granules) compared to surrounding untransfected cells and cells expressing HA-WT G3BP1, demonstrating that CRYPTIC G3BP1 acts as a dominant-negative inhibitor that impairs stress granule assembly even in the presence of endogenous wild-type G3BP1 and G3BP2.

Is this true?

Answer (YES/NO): YES